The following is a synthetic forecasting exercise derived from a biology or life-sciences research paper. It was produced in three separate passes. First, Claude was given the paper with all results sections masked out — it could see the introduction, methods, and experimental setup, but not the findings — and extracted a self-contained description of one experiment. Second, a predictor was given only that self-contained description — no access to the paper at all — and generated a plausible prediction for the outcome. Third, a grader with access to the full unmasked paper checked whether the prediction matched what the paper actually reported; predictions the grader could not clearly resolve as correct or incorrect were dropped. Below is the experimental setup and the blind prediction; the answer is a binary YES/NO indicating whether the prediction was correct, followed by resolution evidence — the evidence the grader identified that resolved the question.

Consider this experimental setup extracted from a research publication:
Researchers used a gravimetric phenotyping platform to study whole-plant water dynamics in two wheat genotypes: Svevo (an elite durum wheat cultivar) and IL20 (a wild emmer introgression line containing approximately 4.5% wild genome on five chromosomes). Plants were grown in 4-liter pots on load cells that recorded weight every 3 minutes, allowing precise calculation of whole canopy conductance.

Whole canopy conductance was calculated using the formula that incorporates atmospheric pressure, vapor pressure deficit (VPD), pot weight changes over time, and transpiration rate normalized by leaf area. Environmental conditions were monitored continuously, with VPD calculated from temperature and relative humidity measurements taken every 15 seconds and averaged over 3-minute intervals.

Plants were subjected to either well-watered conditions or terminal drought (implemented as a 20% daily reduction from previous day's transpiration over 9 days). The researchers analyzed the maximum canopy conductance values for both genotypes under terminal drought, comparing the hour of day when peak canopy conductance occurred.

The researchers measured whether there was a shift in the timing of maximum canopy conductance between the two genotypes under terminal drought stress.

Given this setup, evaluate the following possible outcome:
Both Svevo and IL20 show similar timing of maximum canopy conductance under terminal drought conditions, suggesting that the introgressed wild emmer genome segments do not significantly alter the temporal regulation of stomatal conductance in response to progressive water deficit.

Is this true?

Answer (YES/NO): NO